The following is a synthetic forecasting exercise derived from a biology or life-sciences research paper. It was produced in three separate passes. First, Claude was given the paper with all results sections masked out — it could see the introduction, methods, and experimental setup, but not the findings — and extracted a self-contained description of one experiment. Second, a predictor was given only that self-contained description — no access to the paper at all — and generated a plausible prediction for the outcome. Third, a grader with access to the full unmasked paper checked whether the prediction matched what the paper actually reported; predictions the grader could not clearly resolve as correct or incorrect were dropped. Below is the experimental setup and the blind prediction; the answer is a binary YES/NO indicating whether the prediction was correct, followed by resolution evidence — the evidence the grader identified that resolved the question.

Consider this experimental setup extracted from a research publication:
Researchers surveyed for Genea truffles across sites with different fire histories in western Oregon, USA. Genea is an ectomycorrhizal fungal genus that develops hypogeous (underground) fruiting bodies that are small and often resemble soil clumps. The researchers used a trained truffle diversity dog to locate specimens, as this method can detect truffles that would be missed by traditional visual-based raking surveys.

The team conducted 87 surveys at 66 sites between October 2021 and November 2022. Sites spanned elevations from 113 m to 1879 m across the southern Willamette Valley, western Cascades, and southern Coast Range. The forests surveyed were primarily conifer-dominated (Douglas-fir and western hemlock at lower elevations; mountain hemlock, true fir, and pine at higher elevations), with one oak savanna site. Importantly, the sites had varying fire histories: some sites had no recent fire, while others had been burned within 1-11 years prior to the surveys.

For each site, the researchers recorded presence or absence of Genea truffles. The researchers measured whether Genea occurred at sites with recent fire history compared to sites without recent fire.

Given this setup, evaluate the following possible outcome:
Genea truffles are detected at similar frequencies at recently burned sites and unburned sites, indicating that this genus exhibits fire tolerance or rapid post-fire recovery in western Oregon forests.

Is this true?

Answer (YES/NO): NO